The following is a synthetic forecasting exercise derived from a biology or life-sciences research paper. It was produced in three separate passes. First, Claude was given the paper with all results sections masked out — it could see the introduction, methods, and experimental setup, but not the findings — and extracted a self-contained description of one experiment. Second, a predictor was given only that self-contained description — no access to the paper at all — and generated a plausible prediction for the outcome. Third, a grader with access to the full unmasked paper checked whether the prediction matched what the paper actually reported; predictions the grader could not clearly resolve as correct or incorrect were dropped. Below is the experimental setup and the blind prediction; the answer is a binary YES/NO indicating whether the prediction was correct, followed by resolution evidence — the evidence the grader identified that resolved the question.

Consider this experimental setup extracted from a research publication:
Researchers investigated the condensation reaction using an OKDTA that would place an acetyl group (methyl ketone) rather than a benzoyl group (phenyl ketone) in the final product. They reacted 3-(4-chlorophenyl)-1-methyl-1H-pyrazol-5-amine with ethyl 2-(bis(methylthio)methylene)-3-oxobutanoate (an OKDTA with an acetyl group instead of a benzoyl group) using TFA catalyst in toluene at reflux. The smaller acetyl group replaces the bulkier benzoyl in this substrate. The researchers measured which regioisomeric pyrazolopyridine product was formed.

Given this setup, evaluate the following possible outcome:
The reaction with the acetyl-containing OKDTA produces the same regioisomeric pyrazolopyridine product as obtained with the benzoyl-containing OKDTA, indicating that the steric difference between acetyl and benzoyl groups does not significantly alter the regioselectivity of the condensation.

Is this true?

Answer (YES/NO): NO